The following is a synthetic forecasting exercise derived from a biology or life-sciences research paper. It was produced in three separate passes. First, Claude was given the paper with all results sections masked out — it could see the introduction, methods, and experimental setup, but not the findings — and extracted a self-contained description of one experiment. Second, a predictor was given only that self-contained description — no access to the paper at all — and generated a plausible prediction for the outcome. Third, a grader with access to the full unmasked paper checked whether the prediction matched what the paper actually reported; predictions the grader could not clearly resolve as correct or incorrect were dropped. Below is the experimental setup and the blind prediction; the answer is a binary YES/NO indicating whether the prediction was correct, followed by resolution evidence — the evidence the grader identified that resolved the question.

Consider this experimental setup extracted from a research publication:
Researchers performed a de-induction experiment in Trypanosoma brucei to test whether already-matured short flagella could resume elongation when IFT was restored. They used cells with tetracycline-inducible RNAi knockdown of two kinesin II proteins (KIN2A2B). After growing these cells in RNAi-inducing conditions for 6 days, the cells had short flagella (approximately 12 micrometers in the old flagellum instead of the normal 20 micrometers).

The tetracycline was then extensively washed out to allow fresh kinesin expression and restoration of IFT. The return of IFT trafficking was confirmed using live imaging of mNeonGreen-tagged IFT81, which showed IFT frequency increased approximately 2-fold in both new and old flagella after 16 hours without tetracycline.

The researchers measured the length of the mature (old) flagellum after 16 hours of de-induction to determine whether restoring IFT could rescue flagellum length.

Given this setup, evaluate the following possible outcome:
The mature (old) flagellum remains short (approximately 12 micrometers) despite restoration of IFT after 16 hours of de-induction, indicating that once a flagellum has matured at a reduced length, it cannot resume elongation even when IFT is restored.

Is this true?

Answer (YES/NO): YES